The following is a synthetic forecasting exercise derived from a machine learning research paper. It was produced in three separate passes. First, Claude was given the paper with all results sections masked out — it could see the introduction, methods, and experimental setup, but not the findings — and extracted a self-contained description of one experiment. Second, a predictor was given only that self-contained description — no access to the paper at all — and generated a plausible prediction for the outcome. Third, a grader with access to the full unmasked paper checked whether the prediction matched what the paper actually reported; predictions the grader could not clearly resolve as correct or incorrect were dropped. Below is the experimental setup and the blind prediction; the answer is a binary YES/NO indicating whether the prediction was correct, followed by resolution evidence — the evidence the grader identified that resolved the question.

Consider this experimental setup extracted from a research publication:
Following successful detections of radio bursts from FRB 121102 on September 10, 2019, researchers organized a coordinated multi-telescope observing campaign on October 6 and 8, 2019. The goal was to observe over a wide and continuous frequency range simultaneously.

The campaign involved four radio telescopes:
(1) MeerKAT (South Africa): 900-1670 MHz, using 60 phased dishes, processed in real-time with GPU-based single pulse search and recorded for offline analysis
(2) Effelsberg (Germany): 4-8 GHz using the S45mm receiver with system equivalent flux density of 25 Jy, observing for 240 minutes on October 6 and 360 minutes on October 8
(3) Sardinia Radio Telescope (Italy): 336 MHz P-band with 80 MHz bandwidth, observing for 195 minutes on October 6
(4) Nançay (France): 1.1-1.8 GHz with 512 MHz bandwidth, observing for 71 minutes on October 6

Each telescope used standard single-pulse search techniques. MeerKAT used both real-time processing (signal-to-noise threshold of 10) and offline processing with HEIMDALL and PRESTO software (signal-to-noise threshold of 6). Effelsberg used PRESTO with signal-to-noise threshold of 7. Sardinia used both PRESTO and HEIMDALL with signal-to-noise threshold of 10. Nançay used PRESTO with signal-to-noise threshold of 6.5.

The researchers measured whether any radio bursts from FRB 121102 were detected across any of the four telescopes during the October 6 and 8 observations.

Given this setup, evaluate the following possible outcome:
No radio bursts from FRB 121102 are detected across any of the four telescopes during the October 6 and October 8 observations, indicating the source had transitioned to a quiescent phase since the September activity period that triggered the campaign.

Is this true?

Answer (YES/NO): YES